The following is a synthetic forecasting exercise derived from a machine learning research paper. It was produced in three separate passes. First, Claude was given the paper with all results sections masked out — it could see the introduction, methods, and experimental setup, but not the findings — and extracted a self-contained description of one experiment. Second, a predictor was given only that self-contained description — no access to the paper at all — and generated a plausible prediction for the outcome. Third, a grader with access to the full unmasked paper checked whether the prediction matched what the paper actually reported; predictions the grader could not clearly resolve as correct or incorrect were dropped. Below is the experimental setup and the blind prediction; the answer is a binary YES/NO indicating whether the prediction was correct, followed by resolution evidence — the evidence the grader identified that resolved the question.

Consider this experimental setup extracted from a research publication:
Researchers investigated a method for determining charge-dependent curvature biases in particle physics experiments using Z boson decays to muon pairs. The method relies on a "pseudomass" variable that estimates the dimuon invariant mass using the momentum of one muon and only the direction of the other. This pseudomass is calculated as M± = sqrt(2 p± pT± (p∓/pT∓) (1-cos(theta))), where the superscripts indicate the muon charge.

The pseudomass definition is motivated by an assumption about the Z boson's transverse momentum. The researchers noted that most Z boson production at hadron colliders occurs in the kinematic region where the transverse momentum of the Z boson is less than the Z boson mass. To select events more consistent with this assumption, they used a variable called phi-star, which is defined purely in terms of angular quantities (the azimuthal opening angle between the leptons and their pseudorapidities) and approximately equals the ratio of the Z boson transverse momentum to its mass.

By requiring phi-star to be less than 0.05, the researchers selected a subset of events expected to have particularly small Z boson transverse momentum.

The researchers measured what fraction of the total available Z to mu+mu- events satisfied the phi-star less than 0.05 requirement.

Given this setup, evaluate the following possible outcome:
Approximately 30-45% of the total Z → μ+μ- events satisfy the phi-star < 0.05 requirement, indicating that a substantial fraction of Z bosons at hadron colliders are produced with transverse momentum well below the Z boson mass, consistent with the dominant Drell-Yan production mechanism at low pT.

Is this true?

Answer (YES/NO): NO